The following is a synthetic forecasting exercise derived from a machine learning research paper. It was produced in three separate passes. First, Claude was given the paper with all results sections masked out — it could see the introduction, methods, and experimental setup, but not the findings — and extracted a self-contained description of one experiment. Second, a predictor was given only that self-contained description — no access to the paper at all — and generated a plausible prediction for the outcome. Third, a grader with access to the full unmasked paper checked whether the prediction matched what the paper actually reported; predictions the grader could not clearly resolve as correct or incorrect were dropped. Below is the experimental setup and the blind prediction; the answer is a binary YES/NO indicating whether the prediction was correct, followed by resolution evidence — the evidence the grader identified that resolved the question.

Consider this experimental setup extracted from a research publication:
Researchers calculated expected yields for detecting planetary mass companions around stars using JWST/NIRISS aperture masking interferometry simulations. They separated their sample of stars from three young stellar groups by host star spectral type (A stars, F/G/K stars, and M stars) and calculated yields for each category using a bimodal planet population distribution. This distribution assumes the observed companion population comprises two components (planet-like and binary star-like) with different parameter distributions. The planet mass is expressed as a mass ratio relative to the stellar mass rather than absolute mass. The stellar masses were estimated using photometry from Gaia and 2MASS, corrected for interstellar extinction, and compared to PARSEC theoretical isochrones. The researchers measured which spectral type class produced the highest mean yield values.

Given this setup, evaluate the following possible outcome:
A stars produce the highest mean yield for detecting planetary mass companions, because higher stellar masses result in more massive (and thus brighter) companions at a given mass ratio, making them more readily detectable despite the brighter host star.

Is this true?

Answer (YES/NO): NO